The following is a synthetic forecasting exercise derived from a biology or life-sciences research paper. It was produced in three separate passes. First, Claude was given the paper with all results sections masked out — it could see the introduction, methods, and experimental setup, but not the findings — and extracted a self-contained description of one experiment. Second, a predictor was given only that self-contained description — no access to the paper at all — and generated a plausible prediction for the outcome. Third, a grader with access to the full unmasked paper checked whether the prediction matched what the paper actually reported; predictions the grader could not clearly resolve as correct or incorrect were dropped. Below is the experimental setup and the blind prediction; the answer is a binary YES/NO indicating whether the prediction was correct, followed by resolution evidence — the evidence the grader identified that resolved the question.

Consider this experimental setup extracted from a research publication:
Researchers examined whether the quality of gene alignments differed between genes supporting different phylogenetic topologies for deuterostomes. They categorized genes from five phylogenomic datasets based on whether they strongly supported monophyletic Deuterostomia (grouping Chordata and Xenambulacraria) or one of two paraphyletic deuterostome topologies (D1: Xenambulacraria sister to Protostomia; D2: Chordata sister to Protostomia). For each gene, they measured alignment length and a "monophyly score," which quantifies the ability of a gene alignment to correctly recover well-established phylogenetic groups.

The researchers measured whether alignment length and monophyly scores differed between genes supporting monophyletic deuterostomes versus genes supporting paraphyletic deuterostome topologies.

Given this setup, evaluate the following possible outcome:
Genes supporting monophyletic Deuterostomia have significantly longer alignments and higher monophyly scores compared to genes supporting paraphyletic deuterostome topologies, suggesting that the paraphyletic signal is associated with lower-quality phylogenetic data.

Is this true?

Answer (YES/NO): NO